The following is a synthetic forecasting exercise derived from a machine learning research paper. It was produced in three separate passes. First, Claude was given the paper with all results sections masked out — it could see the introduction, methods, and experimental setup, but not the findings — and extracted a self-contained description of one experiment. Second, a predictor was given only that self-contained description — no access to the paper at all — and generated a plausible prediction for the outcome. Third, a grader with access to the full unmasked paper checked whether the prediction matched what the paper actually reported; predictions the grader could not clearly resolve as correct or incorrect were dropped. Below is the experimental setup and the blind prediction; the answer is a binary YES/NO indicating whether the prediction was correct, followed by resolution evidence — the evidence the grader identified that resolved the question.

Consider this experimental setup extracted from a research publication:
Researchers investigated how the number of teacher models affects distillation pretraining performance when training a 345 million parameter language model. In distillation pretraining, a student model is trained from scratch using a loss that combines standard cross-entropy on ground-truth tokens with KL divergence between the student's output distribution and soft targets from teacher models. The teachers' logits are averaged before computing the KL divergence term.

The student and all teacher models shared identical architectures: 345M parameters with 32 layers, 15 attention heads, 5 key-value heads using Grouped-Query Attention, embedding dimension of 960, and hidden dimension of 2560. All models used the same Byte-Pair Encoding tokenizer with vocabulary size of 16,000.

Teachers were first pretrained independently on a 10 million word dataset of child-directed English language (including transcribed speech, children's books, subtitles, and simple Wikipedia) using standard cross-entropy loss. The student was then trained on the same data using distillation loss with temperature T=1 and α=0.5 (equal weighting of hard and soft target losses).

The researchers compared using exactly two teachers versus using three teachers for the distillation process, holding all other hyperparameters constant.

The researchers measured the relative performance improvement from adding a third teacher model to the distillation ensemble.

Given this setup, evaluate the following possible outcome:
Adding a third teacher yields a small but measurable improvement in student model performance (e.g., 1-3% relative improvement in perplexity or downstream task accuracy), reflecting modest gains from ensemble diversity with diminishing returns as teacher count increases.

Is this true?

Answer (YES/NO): YES